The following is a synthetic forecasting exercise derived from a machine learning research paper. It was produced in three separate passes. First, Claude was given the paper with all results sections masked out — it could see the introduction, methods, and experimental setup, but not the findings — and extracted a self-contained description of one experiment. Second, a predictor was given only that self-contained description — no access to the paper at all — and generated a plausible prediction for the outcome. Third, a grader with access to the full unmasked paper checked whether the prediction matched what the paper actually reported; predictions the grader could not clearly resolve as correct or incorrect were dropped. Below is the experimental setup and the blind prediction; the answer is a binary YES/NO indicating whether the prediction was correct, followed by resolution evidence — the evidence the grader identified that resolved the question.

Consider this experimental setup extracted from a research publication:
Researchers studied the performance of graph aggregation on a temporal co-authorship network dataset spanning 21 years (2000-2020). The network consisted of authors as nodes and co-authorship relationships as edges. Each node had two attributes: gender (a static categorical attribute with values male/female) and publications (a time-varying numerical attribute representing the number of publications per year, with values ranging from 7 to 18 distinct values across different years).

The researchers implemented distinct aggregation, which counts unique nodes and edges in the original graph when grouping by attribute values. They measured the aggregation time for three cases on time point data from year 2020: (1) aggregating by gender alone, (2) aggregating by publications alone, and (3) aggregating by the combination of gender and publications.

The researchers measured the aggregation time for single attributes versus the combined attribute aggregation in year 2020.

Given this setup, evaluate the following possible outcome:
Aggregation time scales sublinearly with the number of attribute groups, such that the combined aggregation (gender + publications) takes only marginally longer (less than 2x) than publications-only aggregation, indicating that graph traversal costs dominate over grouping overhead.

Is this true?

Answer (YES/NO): NO